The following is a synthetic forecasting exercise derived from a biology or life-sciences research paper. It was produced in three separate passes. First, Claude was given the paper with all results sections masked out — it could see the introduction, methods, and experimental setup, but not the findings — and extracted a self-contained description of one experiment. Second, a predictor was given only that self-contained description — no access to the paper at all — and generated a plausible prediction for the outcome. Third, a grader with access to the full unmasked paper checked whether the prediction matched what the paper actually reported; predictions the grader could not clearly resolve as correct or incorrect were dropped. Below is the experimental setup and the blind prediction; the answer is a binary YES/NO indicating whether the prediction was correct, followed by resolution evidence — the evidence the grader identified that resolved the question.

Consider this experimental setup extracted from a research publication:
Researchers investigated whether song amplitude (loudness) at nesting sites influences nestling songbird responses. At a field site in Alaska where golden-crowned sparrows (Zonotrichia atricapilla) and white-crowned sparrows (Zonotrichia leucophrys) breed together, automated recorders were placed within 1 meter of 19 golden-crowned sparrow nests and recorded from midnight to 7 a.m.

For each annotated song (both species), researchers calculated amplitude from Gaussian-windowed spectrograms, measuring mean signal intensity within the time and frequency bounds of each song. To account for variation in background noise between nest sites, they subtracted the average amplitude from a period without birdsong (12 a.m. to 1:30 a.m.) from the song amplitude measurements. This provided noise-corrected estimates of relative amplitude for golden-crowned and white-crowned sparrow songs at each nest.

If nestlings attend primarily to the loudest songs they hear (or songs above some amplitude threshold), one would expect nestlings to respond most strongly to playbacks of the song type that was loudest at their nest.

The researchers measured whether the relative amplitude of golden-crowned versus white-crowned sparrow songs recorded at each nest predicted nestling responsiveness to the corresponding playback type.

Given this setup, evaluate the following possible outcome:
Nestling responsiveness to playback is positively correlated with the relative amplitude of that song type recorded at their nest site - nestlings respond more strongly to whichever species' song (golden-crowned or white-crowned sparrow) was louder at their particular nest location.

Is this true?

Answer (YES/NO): NO